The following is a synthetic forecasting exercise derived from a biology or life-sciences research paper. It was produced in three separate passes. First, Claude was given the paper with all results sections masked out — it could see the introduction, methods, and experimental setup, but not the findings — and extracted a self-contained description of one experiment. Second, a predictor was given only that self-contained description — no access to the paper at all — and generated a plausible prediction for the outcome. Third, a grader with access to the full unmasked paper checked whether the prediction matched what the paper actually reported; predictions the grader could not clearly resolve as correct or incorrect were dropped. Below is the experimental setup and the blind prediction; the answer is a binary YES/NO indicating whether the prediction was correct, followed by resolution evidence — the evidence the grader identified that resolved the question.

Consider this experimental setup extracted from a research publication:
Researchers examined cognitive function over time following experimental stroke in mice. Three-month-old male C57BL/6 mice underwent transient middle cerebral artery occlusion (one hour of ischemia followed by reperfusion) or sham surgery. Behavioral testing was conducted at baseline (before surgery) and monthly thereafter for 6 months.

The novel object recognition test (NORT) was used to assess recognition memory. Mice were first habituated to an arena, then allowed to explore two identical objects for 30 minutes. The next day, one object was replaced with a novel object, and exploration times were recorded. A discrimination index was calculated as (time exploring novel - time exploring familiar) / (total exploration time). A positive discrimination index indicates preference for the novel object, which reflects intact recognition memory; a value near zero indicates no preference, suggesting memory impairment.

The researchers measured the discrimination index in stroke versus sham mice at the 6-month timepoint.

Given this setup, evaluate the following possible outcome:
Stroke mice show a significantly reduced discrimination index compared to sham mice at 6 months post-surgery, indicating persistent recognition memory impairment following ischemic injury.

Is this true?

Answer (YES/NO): YES